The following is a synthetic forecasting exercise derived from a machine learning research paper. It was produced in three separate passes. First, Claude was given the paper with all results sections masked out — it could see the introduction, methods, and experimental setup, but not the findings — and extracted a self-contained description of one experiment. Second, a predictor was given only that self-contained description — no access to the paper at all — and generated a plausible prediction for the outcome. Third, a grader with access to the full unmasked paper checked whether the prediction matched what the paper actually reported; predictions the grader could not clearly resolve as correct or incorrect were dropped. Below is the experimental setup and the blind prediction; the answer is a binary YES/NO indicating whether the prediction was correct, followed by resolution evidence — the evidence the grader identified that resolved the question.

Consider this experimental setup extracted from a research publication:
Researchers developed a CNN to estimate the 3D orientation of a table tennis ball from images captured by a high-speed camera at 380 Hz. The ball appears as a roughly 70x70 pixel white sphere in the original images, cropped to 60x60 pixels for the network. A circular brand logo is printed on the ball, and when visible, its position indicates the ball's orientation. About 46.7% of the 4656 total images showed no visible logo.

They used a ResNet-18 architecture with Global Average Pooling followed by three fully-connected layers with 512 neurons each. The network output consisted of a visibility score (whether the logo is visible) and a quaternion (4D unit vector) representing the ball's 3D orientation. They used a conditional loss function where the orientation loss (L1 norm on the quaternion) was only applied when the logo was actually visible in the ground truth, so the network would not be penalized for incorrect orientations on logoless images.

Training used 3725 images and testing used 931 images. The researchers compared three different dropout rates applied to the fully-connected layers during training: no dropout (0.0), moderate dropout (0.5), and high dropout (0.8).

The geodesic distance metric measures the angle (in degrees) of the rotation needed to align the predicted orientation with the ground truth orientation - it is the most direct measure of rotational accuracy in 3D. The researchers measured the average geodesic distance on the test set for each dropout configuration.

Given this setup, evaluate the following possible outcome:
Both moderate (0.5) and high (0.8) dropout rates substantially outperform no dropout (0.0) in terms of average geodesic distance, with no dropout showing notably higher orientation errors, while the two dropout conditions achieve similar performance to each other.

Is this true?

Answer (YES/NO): NO